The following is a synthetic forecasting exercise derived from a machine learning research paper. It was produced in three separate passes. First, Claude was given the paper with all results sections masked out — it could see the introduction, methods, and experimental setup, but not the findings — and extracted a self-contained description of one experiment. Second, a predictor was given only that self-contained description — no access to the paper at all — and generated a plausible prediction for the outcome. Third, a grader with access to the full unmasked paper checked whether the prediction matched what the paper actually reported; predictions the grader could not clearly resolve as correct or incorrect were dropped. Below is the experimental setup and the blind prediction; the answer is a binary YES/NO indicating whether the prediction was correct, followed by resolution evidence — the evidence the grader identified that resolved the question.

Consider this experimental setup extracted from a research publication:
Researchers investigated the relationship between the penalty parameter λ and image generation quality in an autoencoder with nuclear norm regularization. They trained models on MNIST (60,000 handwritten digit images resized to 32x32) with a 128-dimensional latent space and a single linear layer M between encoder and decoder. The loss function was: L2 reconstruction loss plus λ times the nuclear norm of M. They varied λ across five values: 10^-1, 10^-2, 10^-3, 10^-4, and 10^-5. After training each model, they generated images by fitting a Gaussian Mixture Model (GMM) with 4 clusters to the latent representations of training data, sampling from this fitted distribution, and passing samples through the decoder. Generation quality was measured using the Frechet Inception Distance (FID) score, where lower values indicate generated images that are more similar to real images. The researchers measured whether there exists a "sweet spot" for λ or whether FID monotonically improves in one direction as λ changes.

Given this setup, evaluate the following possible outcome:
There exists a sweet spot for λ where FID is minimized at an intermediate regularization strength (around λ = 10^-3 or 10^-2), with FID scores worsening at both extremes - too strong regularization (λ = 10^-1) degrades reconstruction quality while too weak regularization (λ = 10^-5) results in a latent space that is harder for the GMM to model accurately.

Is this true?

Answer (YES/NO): YES